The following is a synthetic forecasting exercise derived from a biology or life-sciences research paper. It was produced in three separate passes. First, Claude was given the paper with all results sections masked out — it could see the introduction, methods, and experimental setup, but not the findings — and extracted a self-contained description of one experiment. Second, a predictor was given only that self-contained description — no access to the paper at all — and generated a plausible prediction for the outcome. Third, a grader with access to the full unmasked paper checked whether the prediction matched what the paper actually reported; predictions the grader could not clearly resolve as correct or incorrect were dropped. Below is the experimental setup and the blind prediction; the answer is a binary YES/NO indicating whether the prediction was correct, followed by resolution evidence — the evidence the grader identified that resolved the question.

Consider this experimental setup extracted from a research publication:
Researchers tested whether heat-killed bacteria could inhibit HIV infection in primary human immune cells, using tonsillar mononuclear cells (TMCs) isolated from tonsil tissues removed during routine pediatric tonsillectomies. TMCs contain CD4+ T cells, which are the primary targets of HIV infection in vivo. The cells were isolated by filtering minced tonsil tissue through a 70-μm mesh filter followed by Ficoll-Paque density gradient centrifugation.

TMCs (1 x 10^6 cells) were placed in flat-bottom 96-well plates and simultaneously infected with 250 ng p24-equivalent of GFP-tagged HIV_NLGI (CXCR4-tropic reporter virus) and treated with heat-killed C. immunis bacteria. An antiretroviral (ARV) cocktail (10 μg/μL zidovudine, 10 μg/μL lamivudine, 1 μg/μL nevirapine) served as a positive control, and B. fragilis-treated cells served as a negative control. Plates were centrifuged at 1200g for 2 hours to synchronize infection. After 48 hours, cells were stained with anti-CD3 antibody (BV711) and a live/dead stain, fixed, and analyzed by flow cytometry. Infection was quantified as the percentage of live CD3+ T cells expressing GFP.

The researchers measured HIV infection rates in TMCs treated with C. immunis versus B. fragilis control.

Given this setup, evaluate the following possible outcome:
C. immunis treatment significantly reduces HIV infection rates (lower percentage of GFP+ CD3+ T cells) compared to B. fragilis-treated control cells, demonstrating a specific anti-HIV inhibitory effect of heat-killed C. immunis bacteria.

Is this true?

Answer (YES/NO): YES